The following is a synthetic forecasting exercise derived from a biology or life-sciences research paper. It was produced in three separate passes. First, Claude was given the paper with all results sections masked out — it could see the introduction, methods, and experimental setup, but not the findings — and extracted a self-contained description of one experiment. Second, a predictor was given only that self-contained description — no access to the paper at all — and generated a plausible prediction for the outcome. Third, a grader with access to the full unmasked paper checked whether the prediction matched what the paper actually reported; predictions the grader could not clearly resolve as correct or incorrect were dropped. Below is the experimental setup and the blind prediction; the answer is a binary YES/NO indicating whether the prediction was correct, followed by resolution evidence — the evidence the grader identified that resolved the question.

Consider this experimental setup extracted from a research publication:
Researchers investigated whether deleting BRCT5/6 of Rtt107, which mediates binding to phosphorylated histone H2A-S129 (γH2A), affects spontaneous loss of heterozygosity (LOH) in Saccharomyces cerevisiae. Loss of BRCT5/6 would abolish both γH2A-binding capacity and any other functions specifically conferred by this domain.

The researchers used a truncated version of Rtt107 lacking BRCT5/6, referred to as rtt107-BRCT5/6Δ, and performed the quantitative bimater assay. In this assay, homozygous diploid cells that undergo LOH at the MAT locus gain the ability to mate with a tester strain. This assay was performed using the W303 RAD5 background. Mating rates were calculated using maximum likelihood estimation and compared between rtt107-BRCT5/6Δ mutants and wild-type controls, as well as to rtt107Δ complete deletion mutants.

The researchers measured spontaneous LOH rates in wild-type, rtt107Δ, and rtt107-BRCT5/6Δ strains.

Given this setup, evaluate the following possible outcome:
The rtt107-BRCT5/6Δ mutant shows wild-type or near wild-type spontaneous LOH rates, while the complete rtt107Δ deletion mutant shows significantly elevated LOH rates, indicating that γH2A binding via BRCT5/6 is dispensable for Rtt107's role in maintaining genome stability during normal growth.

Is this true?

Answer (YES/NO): NO